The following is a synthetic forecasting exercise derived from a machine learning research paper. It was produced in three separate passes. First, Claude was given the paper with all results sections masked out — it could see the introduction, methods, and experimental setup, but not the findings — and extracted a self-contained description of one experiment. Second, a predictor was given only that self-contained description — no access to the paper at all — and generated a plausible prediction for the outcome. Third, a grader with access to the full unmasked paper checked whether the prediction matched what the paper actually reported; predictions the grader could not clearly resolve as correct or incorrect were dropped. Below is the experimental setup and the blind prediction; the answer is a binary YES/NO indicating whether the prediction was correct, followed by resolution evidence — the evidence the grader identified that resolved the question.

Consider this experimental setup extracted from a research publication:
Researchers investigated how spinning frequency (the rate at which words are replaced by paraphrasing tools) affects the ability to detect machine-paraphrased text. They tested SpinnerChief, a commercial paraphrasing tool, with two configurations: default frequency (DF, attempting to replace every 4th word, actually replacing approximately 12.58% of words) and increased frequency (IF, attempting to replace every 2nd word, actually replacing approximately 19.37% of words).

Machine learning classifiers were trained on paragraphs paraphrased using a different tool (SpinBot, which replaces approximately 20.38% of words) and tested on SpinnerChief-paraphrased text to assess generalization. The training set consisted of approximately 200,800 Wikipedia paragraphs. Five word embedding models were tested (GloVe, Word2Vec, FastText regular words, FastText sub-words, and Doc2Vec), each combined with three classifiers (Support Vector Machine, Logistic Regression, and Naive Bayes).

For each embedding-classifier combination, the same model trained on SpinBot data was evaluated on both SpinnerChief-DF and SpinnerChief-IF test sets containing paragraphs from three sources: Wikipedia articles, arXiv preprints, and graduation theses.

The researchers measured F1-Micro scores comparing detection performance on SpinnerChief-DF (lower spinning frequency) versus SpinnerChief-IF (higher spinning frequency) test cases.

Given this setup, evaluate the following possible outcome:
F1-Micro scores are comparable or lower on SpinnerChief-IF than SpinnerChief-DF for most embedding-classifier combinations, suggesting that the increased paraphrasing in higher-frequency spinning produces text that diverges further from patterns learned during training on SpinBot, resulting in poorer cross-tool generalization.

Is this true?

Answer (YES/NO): NO